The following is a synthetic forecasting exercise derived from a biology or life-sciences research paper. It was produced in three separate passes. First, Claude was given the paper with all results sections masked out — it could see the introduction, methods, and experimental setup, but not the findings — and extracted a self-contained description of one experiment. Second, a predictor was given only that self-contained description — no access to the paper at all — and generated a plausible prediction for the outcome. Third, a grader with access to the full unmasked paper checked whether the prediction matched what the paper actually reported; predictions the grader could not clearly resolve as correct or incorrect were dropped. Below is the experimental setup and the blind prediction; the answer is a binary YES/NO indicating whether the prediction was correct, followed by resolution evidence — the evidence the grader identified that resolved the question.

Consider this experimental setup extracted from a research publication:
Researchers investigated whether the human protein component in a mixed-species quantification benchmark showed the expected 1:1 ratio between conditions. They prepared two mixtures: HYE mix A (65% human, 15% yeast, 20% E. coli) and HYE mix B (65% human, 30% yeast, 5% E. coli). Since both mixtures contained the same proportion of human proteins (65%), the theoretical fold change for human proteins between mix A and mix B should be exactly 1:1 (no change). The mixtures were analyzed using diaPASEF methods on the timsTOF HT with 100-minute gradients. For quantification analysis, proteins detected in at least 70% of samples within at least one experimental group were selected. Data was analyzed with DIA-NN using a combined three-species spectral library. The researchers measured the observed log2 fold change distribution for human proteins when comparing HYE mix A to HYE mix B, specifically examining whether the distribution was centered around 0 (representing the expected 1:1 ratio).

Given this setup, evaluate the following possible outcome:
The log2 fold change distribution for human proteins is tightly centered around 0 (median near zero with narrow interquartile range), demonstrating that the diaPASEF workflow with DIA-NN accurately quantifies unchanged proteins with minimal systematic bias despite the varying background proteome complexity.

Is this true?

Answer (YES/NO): YES